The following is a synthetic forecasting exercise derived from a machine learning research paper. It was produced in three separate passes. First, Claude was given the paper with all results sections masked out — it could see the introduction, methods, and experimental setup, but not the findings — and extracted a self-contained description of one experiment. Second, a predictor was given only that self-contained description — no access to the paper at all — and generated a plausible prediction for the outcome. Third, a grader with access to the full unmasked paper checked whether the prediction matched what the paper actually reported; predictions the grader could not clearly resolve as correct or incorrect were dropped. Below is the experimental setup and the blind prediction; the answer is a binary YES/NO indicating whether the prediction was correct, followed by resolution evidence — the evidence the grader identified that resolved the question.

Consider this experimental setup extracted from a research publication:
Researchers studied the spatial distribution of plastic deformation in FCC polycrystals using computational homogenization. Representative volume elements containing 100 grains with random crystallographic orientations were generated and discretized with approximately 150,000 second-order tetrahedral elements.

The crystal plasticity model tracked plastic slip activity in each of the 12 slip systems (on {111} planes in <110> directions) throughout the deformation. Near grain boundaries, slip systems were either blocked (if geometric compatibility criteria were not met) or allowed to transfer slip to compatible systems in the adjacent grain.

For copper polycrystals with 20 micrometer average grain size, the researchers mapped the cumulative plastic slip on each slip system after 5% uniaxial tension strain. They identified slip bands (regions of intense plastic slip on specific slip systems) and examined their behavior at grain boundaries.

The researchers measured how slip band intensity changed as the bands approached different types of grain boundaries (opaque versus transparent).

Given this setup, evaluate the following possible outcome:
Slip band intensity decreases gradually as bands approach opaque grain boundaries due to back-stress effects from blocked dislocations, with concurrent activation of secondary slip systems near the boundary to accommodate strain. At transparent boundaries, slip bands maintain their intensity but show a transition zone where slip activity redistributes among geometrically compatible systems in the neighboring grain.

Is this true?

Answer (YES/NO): NO